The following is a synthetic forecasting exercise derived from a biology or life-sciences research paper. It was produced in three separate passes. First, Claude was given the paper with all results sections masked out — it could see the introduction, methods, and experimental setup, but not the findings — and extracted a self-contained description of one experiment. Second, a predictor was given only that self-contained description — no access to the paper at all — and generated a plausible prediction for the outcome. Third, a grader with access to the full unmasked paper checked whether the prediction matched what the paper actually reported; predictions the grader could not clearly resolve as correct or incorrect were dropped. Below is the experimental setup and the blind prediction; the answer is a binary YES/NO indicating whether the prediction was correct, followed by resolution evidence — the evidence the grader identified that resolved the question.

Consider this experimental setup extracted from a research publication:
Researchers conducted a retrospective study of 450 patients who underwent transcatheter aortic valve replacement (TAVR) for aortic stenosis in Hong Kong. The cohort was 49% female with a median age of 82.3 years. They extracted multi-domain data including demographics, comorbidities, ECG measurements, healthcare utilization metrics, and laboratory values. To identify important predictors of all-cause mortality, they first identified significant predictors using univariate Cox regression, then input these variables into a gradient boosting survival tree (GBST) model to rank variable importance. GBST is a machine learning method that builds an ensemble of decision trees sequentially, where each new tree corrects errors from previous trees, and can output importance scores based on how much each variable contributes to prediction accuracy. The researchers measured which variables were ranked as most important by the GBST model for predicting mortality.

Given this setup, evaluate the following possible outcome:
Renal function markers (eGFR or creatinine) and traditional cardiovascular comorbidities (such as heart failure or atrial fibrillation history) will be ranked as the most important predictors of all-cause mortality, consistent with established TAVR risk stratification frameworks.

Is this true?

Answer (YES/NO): NO